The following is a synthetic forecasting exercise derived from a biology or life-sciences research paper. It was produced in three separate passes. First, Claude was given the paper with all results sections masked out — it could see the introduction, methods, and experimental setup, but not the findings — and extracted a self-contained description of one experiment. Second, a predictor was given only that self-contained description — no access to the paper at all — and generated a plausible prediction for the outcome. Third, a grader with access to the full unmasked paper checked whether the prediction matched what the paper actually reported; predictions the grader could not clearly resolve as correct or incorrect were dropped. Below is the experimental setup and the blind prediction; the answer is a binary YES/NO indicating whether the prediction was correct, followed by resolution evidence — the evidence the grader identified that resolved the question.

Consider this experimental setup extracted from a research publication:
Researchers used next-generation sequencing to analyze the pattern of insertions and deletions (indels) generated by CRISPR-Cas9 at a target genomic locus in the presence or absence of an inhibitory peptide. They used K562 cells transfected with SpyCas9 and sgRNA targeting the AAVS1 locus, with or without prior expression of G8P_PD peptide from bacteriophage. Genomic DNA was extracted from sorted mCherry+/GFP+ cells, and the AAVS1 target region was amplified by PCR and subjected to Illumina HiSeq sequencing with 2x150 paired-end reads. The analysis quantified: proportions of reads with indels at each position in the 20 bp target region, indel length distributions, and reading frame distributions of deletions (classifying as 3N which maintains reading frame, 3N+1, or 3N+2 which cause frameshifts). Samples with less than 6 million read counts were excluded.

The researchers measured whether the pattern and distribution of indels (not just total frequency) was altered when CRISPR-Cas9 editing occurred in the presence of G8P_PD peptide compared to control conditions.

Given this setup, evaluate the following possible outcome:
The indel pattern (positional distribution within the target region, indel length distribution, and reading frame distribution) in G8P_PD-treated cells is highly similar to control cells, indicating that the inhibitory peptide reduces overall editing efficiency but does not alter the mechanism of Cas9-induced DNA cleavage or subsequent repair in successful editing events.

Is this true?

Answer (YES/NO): NO